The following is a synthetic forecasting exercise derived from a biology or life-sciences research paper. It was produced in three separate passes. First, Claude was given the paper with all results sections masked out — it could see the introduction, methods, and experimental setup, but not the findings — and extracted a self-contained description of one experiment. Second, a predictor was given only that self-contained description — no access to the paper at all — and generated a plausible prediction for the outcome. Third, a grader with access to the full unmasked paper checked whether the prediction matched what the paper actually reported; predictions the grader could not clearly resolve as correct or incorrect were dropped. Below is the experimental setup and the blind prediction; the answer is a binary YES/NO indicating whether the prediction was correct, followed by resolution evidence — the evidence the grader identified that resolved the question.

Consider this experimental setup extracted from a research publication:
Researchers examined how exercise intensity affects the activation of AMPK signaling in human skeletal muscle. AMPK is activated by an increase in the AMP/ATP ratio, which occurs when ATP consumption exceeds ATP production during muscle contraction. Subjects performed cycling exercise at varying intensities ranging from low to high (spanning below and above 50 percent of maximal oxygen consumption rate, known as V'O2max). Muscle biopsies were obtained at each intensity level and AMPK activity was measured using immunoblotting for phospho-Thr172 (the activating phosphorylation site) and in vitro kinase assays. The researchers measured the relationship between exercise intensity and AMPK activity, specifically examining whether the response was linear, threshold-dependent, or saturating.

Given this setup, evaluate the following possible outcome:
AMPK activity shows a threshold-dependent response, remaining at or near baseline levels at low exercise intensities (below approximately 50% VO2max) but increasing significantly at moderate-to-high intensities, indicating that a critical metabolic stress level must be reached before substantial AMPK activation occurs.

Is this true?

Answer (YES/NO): YES